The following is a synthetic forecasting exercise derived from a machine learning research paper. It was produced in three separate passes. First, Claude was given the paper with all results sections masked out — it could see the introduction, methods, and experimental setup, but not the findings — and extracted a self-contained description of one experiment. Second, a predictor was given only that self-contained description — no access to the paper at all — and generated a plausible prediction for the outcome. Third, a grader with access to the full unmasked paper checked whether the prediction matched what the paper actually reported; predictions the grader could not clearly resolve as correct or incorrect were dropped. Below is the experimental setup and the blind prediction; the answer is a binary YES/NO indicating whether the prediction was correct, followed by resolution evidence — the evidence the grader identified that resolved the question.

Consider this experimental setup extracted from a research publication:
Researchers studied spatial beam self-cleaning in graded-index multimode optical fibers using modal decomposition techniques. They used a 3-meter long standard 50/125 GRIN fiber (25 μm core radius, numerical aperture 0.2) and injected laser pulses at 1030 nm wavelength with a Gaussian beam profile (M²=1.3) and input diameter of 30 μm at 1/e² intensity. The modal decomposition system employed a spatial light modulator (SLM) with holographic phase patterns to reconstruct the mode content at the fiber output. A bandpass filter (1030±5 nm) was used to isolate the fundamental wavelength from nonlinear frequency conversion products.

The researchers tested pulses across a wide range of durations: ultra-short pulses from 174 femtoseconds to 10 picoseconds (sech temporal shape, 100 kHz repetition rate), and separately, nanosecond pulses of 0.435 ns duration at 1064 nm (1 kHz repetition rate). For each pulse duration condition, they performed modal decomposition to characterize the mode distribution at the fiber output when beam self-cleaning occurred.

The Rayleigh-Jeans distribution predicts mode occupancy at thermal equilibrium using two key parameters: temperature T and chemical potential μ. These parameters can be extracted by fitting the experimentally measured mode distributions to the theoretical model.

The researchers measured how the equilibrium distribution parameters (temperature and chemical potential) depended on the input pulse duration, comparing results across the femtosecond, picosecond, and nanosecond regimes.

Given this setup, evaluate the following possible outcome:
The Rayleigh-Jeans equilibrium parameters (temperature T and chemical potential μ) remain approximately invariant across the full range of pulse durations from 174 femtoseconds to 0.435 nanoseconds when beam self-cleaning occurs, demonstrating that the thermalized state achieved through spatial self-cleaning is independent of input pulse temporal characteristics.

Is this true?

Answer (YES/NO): YES